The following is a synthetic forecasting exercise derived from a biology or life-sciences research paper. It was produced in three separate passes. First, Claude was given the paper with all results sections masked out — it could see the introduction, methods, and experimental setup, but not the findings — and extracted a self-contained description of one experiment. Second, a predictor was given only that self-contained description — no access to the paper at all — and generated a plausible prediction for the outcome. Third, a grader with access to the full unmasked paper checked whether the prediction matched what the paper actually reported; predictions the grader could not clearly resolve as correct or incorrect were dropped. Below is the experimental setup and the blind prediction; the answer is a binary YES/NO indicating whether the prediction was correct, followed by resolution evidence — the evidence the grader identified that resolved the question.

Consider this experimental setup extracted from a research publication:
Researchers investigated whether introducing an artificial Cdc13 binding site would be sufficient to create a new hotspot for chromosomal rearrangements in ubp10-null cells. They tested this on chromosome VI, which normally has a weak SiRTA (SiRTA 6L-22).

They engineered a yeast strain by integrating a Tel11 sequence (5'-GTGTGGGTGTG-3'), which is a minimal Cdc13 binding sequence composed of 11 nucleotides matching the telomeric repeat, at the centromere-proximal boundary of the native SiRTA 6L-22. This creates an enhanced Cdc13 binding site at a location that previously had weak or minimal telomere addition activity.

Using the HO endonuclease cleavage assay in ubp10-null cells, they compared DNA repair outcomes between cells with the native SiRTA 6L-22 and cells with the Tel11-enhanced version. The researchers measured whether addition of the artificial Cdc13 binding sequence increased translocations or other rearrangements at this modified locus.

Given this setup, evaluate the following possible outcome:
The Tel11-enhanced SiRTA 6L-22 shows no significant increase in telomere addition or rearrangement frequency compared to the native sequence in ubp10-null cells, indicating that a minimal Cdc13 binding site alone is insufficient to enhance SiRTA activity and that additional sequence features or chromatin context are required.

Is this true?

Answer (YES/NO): NO